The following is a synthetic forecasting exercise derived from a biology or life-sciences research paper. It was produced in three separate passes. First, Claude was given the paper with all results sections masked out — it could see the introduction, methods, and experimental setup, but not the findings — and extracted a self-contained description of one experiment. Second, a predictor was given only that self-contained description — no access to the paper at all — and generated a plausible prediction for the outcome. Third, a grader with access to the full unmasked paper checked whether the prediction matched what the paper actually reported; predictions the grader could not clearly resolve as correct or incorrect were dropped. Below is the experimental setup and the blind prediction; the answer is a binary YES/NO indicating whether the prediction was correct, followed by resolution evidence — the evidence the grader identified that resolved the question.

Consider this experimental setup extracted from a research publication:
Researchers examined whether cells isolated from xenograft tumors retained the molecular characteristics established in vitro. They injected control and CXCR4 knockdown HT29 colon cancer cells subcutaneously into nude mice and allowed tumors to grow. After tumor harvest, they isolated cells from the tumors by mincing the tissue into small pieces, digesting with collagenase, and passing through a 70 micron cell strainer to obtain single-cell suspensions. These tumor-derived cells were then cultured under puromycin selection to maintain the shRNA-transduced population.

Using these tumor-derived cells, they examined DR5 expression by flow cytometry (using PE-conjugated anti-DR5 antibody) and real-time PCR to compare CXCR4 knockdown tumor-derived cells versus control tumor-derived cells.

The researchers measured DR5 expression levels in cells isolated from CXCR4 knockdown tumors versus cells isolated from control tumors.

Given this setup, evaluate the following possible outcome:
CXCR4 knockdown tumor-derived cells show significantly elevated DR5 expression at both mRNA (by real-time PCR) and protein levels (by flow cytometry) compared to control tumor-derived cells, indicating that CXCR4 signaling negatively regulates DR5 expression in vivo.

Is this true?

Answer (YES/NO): NO